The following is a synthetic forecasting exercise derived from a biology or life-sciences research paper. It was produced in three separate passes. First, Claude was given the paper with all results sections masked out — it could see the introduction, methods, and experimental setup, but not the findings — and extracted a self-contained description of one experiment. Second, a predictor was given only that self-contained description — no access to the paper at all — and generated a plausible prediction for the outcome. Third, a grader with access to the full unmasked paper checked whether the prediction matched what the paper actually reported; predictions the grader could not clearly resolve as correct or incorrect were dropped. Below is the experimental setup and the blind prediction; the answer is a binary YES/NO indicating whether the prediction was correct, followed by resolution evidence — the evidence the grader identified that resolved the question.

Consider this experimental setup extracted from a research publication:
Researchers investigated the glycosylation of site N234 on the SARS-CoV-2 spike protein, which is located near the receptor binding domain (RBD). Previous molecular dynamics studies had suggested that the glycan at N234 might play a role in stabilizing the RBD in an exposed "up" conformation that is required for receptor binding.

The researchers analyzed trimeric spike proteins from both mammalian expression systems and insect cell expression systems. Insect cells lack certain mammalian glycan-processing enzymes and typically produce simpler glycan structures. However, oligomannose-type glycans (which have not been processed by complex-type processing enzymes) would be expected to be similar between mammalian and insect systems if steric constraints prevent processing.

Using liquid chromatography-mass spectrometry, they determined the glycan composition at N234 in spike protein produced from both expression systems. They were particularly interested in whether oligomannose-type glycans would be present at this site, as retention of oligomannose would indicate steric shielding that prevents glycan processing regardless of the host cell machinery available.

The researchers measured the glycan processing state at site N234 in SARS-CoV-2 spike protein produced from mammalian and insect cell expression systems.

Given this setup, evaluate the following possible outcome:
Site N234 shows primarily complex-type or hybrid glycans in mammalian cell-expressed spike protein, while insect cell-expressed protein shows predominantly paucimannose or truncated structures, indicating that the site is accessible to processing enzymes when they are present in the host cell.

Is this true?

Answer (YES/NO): NO